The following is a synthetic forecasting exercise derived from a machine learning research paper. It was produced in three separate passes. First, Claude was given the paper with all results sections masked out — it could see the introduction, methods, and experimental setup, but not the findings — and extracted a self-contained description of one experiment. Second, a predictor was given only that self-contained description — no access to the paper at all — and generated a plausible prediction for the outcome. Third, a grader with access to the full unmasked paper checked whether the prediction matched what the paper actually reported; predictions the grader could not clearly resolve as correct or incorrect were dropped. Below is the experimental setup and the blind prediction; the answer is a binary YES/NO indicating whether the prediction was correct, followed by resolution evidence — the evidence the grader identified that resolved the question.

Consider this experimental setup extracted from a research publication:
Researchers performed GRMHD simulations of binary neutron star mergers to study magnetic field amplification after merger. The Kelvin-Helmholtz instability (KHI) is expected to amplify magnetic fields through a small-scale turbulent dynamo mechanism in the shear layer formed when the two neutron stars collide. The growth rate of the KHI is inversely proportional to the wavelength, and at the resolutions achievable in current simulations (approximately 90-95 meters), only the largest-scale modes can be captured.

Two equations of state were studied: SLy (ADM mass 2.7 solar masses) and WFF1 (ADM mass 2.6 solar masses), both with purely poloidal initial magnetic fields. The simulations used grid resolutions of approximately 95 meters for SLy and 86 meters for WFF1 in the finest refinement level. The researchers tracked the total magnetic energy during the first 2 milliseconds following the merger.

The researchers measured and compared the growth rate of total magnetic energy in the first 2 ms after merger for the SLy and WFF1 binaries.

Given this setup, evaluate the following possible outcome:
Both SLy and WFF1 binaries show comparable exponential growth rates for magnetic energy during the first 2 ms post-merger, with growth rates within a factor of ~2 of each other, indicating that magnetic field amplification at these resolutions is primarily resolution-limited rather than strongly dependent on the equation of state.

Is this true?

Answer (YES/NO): NO